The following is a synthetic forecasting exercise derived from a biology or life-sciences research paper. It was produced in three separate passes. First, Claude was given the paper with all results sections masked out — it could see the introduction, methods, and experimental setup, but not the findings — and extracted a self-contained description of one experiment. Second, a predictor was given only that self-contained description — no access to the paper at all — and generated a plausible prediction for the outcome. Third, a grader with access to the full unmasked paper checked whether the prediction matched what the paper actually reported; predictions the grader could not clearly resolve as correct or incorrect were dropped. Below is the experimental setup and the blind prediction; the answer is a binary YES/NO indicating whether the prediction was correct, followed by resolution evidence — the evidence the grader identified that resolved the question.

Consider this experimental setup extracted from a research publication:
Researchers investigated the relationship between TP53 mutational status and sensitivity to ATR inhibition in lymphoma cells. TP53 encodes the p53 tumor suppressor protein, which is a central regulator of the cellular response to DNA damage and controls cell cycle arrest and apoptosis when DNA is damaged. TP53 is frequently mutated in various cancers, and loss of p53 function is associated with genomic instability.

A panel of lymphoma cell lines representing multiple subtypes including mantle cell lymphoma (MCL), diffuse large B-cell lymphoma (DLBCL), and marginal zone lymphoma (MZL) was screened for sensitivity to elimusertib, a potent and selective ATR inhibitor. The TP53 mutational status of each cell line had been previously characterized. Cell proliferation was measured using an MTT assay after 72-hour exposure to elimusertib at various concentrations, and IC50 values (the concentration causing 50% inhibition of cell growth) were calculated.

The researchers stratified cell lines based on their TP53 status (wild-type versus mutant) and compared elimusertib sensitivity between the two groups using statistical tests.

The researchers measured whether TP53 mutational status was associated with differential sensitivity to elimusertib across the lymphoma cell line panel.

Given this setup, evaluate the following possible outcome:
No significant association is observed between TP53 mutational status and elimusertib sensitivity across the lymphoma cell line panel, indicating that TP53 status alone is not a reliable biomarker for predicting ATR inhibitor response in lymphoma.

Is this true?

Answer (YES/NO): YES